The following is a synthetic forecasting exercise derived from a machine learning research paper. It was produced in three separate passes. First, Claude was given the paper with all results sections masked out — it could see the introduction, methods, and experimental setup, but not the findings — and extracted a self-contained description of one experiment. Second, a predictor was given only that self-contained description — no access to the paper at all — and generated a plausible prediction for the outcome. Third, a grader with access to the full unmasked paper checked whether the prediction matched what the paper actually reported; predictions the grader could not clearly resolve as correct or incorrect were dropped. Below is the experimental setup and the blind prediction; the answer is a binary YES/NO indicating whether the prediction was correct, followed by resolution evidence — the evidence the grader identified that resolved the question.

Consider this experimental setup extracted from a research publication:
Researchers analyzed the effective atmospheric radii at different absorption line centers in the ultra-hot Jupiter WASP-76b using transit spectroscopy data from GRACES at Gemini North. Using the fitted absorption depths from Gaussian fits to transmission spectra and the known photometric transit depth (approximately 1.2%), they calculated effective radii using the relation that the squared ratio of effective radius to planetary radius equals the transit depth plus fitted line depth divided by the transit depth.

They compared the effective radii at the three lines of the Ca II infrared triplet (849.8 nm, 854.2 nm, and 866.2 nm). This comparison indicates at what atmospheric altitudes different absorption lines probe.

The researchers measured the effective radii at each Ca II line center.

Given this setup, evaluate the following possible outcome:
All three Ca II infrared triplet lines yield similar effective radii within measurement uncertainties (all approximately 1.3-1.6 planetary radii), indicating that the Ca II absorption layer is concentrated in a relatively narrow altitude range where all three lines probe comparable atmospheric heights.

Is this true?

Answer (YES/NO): NO